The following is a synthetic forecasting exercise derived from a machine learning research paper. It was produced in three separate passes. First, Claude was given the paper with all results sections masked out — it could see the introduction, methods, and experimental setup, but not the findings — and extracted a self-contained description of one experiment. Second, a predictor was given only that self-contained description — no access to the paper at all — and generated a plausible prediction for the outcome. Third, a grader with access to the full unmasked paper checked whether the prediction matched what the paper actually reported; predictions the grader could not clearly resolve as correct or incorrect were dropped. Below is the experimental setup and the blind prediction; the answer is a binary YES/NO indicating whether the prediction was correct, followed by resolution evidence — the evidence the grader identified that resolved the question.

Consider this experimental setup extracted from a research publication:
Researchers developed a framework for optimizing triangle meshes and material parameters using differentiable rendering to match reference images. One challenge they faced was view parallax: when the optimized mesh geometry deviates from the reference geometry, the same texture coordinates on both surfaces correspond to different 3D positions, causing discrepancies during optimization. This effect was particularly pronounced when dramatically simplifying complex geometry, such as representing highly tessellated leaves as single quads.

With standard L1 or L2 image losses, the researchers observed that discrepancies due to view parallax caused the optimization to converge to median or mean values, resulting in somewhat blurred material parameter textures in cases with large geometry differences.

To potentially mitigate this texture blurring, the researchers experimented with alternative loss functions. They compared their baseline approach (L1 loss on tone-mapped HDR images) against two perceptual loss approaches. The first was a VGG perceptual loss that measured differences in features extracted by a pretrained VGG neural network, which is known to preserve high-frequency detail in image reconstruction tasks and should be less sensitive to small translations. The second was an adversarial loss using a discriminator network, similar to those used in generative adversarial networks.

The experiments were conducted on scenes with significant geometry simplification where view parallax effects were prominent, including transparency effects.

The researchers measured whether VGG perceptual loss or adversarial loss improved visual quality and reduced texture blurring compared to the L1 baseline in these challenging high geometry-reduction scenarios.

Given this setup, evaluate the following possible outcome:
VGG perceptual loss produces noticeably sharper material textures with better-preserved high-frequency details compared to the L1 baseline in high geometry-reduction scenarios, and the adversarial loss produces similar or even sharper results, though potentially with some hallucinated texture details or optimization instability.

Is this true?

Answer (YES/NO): NO